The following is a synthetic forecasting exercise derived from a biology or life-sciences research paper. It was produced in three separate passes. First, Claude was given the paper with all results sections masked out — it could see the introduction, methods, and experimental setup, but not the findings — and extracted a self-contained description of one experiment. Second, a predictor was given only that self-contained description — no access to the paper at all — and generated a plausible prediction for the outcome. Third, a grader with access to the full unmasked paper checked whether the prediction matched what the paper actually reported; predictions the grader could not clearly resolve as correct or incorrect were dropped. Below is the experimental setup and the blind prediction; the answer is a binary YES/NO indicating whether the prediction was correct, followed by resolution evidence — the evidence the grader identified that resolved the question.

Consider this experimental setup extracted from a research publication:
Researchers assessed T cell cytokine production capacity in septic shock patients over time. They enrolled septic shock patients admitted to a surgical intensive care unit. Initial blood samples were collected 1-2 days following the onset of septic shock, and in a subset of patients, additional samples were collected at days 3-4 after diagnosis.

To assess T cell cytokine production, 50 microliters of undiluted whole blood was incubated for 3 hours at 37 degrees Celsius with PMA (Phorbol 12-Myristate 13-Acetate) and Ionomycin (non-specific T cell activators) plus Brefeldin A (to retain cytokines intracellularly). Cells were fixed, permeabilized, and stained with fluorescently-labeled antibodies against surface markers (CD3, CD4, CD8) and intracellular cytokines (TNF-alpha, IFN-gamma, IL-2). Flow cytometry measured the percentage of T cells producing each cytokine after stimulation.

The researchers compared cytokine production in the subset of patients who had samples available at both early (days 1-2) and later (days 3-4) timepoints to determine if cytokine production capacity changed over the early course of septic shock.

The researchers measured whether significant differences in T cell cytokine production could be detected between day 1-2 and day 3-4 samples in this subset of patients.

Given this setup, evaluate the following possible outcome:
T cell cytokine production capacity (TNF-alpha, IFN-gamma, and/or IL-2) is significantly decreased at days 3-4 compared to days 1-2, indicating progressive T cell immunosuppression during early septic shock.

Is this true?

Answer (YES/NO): NO